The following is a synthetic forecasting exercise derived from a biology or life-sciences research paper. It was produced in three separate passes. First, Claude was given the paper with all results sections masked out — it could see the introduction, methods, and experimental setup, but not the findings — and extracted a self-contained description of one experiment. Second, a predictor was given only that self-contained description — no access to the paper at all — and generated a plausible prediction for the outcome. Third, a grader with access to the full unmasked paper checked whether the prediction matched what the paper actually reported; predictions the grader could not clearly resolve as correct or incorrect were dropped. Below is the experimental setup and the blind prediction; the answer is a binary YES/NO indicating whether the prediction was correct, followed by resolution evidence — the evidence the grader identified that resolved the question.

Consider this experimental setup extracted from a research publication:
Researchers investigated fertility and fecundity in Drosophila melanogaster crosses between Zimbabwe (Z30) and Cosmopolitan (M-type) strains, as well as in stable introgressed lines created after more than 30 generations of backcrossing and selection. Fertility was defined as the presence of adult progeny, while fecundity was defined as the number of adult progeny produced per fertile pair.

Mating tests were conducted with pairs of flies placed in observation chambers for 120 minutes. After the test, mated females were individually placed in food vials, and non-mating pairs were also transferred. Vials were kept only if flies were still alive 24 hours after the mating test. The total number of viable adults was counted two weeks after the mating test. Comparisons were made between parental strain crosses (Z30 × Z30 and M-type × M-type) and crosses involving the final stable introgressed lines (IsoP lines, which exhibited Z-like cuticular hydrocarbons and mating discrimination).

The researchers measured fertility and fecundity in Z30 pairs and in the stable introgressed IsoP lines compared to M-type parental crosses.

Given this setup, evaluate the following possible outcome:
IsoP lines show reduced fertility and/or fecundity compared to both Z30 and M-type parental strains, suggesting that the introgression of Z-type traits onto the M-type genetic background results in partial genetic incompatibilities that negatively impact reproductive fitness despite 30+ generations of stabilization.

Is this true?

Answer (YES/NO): NO